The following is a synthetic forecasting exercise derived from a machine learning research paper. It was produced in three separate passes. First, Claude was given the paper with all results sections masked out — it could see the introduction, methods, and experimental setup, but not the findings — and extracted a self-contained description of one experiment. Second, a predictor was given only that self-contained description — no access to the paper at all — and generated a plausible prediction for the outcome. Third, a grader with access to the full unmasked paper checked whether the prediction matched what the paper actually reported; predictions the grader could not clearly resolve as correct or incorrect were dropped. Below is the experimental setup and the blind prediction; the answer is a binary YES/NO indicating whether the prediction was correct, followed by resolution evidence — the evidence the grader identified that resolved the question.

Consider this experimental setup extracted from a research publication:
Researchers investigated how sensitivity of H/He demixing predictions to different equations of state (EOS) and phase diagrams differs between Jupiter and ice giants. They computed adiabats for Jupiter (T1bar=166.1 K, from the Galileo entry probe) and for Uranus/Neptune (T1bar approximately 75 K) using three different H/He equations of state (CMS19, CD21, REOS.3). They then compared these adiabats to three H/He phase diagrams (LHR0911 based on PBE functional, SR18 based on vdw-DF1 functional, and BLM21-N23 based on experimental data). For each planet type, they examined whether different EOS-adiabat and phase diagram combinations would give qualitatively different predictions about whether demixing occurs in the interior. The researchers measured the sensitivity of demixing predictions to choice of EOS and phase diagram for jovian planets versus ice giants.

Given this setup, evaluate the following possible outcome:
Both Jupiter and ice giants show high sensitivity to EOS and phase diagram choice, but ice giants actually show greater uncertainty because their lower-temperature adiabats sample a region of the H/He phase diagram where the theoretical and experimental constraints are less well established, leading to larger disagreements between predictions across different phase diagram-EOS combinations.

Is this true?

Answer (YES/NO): NO